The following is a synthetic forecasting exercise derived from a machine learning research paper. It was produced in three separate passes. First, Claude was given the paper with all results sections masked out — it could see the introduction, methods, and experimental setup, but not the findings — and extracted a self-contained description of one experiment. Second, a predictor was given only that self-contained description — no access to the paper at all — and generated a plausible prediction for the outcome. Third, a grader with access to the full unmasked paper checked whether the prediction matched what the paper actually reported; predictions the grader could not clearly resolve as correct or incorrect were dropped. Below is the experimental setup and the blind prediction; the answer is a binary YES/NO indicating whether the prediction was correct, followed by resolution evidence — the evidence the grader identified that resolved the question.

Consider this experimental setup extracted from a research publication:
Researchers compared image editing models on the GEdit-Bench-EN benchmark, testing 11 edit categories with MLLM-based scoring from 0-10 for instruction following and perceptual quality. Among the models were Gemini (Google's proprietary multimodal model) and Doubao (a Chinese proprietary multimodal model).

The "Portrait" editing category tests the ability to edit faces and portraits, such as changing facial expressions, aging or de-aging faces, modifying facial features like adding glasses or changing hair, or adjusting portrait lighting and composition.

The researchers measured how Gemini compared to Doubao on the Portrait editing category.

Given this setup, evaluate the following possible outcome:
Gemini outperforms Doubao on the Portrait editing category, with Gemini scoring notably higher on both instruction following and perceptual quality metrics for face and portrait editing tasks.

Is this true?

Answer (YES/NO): NO